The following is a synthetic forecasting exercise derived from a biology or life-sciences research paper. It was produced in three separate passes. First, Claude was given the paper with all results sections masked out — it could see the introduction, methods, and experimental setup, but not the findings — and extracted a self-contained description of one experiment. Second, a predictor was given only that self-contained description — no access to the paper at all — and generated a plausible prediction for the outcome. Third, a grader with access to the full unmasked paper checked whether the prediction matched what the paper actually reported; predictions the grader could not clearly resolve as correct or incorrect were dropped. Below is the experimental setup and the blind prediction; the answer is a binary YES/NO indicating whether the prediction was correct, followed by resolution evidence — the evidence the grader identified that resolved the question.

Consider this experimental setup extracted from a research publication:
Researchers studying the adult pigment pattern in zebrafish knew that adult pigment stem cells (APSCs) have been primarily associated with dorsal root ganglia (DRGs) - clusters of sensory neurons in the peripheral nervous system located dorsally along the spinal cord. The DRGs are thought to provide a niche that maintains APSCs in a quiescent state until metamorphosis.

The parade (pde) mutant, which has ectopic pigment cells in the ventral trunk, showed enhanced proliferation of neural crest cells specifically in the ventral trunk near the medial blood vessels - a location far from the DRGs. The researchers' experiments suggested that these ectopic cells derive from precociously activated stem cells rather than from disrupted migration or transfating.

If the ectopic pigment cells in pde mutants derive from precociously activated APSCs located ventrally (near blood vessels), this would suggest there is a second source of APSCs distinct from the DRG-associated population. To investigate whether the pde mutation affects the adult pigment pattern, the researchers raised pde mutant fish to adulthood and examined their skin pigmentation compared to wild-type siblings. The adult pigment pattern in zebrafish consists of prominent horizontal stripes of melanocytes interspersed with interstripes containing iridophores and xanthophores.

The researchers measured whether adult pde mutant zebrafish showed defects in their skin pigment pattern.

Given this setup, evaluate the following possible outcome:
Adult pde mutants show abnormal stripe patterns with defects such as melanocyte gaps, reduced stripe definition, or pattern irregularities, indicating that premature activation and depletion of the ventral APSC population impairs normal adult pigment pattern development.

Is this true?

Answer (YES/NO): NO